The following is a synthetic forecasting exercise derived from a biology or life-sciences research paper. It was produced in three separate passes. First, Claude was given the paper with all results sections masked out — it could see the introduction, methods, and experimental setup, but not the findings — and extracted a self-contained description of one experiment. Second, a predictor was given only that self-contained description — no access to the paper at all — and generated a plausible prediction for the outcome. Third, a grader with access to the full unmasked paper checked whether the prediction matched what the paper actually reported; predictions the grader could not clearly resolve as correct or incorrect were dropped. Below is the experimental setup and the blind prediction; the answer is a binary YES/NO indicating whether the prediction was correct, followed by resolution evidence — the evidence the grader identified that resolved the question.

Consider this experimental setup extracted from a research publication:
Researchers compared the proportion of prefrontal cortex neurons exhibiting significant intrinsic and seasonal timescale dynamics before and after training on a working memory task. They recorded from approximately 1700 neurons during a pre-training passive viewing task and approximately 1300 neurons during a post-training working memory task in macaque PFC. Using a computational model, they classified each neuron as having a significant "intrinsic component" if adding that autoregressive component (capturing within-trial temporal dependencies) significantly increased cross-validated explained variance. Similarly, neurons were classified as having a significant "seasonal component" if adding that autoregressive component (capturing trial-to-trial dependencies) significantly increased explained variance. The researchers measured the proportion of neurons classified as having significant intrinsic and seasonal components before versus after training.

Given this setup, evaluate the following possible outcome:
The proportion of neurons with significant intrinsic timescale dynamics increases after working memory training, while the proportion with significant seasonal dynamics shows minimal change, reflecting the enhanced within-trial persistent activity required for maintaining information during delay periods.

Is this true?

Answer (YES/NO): NO